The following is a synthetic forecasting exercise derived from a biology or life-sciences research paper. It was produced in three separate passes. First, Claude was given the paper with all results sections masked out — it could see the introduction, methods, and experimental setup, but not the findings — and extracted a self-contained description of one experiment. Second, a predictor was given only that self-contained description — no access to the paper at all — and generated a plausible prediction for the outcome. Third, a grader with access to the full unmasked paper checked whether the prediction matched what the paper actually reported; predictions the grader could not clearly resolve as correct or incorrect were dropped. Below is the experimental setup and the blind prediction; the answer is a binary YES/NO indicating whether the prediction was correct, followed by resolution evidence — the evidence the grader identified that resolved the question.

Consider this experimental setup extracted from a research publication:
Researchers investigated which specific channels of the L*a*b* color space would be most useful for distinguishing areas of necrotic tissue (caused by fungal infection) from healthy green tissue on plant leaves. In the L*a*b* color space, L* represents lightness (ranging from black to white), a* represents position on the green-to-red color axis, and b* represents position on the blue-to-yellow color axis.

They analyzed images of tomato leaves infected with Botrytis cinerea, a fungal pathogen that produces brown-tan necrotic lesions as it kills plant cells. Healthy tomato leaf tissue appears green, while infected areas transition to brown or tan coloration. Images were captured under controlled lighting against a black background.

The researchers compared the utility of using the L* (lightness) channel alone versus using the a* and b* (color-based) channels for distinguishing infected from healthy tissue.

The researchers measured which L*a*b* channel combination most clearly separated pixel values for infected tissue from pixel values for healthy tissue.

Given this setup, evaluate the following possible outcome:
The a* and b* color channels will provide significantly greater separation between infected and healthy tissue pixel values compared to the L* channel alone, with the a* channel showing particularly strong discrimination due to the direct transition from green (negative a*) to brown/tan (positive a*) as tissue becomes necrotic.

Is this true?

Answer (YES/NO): NO